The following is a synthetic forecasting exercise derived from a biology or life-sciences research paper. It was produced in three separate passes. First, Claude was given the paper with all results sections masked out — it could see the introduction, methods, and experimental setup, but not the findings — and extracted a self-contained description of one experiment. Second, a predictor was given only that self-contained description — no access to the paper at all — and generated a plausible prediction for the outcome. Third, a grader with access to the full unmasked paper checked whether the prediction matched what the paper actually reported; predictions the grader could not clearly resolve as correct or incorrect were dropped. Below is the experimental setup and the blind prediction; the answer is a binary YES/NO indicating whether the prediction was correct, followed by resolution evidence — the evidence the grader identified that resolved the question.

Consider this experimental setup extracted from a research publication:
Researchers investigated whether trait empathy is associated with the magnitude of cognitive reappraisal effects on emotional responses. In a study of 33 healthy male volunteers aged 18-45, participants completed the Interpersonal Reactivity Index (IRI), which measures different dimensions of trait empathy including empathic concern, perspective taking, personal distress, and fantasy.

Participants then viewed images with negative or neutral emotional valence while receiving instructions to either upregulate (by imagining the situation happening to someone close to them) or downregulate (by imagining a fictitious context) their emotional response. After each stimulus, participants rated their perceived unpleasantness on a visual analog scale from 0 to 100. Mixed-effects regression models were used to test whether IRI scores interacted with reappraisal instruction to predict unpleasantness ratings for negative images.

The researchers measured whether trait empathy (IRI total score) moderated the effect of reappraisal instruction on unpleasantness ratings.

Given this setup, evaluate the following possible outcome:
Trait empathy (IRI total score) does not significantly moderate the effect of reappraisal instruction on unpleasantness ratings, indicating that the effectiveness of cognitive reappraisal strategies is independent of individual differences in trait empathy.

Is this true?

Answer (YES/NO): NO